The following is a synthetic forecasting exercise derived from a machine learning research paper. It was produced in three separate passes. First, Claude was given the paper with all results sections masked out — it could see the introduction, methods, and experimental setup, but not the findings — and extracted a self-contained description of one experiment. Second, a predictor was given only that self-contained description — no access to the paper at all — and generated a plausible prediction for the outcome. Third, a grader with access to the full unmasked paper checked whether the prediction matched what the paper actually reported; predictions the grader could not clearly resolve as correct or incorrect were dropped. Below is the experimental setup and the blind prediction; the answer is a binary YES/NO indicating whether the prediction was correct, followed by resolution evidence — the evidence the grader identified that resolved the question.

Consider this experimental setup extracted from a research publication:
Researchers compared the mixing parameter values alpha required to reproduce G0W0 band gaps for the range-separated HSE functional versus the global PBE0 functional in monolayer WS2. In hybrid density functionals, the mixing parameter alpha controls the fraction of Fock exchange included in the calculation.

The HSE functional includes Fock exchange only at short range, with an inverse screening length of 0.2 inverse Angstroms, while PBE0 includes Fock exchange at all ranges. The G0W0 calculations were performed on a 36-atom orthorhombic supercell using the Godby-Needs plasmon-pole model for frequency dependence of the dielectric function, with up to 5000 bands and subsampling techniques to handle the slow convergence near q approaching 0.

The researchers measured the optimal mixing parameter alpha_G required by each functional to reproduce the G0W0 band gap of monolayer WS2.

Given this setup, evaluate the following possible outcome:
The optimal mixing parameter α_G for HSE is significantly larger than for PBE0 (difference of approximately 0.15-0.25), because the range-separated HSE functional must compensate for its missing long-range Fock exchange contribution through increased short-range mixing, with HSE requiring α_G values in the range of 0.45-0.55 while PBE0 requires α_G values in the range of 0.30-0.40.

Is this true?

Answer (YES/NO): NO